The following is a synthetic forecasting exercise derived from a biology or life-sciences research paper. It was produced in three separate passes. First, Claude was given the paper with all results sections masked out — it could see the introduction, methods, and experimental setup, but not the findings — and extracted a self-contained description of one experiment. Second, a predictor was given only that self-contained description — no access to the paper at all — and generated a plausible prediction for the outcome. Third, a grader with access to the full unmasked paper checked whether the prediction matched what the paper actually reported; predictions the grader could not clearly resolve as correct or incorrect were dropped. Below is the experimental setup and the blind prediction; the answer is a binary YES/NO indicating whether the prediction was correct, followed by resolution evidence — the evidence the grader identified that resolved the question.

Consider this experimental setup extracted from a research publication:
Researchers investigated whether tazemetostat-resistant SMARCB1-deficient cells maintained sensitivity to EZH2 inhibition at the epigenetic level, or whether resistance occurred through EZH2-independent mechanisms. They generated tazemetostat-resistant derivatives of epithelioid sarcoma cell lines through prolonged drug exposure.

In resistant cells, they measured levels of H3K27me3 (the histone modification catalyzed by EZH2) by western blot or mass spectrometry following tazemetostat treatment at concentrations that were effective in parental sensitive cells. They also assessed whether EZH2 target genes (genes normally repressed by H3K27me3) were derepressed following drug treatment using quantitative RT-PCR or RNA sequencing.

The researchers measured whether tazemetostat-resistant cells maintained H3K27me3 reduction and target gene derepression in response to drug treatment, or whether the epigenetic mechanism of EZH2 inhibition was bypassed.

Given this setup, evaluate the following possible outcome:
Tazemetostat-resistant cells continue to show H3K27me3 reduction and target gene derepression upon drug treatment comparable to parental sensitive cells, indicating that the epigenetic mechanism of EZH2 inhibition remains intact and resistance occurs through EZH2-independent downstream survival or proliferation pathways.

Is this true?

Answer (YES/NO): YES